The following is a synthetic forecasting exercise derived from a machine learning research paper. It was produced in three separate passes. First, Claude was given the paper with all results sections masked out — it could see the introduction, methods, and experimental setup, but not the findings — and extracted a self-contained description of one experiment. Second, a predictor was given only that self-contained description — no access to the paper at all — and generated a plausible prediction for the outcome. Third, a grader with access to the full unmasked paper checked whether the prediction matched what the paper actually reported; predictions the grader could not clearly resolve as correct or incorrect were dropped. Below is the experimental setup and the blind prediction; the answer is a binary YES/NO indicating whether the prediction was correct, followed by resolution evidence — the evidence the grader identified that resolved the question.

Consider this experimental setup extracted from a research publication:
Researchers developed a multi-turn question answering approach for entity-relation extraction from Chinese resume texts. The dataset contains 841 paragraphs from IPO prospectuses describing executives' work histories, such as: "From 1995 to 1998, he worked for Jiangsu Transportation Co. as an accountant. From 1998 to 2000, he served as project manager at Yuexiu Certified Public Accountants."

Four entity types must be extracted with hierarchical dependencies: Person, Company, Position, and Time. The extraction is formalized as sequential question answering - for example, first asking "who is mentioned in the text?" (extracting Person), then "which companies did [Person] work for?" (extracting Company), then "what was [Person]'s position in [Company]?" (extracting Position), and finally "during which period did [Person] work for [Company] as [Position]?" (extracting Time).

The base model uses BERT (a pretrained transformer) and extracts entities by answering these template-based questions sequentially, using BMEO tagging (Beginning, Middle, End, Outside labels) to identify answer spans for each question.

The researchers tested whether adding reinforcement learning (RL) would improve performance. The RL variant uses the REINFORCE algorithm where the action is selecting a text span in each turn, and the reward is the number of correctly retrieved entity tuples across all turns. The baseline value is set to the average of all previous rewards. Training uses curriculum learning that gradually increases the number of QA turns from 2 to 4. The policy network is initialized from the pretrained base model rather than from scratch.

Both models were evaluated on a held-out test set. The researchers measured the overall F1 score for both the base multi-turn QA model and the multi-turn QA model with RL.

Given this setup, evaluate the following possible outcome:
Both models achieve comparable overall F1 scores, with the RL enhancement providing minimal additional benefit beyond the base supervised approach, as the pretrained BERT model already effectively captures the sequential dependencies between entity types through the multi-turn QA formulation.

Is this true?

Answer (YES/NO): NO